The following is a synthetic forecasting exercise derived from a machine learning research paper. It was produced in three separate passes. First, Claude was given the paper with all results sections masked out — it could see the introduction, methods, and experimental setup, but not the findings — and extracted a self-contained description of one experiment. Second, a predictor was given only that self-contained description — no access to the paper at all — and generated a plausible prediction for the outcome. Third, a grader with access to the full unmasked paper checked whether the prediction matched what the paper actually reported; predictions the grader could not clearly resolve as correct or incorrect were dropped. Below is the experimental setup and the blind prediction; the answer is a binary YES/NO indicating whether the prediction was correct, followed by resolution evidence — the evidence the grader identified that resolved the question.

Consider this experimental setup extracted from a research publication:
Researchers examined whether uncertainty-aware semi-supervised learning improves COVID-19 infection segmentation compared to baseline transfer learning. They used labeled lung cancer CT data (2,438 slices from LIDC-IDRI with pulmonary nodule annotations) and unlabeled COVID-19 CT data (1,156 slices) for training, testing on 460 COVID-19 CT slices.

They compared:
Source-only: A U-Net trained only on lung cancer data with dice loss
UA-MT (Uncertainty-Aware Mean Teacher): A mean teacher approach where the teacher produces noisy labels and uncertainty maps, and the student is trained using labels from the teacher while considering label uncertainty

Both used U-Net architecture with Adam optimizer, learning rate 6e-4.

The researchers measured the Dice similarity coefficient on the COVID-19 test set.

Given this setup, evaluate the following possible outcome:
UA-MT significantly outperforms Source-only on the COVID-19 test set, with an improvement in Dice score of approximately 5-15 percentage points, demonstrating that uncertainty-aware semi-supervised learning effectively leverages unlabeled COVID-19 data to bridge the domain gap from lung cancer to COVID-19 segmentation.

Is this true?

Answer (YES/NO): NO